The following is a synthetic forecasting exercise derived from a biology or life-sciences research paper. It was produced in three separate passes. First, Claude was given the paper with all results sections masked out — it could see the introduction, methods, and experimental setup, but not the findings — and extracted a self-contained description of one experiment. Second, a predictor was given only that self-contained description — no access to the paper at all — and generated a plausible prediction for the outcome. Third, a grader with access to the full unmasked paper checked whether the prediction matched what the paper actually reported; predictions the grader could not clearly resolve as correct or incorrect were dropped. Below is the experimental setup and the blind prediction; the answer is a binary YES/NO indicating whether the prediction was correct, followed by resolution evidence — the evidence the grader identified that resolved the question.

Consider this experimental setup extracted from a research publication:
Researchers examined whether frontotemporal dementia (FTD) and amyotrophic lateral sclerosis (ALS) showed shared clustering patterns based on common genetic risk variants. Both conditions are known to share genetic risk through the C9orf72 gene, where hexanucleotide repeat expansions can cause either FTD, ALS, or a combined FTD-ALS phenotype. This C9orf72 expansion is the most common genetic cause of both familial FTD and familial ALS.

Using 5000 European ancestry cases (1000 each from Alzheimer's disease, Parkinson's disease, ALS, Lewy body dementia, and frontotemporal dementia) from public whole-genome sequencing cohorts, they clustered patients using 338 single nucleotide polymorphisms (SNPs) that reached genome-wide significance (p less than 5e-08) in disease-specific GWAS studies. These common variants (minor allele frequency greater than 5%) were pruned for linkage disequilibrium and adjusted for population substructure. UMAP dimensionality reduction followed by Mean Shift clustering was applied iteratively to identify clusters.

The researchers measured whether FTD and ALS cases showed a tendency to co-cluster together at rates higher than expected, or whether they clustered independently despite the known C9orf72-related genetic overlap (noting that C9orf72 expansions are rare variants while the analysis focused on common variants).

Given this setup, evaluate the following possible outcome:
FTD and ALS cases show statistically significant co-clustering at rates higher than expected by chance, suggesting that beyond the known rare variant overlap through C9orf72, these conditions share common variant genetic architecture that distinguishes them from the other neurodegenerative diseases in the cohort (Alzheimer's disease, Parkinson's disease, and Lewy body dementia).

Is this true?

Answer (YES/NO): NO